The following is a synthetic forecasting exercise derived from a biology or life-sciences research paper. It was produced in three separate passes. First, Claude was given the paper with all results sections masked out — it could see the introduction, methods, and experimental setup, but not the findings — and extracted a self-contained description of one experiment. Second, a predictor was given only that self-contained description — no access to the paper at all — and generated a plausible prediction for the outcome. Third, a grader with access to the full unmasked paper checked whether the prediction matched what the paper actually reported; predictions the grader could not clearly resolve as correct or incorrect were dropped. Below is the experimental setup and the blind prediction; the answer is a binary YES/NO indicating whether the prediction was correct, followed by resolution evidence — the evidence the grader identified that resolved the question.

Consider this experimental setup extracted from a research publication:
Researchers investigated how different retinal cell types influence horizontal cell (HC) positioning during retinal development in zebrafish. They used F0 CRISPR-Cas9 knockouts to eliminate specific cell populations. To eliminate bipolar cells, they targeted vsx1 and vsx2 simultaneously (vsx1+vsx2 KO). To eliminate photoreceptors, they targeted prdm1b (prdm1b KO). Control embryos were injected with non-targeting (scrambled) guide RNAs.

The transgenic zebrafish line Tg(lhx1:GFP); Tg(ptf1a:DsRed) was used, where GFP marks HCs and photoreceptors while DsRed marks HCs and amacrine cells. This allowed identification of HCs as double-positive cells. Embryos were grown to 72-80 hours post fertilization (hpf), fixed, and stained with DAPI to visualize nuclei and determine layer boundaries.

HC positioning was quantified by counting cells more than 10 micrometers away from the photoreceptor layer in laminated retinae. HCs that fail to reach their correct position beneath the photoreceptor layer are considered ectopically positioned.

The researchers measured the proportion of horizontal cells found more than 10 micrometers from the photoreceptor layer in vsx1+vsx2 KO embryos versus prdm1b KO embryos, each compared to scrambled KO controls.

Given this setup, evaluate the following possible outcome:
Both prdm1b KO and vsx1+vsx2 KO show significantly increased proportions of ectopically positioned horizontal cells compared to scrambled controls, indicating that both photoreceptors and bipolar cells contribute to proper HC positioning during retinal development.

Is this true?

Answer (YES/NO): NO